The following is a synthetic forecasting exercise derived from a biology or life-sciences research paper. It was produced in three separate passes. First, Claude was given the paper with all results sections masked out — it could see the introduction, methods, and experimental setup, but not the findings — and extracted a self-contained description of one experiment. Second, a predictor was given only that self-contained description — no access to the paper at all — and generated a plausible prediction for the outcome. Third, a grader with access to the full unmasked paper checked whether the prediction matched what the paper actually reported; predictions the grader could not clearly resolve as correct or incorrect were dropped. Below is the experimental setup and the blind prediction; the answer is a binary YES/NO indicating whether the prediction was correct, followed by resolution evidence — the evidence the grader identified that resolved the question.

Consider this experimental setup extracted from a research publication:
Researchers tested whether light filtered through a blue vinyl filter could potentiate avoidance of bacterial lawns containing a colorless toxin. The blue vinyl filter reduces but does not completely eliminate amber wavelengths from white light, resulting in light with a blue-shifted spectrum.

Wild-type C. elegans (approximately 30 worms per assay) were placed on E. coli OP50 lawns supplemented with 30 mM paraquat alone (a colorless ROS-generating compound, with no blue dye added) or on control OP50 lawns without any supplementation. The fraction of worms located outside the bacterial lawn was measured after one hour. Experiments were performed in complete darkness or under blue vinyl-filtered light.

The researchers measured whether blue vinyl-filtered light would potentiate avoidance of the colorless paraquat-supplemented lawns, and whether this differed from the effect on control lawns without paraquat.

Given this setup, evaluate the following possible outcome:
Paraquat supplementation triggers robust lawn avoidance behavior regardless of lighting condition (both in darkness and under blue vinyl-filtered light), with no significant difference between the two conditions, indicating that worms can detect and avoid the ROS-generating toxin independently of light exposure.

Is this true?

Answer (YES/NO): NO